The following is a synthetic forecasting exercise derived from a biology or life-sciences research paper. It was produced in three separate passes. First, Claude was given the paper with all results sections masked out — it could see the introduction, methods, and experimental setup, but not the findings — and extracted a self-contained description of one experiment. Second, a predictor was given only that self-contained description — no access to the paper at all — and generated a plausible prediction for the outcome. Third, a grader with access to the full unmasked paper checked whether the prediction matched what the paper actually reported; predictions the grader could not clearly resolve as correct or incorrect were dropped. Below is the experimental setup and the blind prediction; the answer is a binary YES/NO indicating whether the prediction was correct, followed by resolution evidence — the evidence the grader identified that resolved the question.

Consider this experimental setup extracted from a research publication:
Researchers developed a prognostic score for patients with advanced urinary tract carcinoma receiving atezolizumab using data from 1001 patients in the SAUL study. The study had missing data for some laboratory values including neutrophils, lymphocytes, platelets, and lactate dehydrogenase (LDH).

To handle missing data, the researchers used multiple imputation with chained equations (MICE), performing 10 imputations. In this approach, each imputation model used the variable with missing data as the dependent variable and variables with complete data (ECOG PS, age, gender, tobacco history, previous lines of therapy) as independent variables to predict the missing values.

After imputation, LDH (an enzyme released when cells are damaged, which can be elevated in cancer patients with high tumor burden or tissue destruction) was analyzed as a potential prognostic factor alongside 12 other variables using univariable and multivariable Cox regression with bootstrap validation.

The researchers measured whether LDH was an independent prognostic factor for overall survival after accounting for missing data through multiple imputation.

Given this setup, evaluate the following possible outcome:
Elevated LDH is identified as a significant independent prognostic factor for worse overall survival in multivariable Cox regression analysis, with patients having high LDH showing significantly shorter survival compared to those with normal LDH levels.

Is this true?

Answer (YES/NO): YES